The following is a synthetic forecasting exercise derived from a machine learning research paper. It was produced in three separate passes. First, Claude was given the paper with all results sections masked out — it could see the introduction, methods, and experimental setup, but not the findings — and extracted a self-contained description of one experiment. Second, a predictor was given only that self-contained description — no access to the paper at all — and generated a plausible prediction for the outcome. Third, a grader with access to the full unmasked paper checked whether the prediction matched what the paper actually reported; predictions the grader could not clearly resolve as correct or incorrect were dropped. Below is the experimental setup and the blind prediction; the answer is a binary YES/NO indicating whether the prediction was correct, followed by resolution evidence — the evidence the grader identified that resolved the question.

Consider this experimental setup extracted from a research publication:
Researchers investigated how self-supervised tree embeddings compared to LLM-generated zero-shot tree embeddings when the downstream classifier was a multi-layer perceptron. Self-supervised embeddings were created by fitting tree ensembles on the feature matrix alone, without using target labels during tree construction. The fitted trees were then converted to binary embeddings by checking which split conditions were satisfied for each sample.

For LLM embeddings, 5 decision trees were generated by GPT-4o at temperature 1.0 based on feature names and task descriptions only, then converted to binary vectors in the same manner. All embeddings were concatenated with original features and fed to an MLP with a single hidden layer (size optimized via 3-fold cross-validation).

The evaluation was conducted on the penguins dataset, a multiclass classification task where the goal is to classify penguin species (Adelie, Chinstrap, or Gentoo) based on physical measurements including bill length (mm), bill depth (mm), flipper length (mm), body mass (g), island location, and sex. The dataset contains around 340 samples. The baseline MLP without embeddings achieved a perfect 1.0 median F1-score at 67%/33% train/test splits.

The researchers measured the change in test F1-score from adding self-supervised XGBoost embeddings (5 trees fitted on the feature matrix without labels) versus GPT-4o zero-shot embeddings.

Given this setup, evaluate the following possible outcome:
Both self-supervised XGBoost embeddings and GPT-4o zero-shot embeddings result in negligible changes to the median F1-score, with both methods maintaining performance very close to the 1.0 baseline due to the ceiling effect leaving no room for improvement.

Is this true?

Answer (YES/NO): NO